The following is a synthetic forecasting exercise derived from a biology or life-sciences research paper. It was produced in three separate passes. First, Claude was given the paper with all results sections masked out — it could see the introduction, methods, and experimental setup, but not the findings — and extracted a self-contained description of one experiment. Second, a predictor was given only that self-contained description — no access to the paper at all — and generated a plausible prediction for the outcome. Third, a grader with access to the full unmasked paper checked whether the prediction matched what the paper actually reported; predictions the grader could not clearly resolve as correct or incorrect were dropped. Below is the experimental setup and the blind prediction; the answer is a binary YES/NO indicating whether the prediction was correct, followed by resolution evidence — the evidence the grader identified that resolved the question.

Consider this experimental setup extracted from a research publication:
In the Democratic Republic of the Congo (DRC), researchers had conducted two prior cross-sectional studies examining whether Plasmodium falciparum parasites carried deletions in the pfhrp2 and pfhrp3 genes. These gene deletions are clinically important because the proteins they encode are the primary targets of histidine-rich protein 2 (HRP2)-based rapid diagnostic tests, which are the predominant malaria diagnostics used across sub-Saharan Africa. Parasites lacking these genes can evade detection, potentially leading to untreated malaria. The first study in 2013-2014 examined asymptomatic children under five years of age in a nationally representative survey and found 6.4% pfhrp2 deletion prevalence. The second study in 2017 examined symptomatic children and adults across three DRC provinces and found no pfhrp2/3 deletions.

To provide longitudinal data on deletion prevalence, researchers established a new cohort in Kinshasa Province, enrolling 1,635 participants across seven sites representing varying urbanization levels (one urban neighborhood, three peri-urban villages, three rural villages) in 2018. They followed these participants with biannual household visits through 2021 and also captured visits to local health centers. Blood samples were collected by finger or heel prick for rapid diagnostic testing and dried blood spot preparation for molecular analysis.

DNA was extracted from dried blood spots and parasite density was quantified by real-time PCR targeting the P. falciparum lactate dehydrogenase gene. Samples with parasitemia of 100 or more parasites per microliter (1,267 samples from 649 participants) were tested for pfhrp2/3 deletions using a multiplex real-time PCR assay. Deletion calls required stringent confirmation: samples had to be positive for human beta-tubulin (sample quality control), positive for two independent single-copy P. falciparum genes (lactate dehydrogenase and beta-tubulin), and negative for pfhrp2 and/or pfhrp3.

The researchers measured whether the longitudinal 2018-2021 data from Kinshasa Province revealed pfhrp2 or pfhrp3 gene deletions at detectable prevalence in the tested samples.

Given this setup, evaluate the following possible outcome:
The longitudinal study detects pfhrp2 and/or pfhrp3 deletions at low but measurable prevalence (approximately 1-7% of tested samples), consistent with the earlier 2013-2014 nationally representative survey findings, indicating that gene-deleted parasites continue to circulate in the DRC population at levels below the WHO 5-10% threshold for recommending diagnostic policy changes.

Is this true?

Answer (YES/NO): NO